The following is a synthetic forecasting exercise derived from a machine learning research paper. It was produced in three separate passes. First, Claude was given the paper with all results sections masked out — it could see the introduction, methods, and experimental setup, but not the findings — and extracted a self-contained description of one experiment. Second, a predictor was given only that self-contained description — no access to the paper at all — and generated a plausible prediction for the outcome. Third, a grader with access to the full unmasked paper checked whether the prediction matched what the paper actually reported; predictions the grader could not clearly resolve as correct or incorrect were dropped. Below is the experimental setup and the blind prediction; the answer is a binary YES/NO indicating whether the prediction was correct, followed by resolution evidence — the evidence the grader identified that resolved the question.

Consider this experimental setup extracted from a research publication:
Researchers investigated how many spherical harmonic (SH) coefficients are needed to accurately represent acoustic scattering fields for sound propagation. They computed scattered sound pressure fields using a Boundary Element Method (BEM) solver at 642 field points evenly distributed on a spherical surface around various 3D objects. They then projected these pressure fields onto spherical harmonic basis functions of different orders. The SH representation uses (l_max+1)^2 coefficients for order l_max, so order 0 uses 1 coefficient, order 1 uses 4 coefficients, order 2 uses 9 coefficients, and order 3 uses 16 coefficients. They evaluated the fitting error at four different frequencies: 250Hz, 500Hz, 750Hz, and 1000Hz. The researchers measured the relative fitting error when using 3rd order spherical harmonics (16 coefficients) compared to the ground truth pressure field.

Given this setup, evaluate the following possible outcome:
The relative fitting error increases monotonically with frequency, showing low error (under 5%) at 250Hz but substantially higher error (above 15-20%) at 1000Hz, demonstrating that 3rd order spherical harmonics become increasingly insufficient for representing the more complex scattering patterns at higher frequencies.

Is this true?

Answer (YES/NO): NO